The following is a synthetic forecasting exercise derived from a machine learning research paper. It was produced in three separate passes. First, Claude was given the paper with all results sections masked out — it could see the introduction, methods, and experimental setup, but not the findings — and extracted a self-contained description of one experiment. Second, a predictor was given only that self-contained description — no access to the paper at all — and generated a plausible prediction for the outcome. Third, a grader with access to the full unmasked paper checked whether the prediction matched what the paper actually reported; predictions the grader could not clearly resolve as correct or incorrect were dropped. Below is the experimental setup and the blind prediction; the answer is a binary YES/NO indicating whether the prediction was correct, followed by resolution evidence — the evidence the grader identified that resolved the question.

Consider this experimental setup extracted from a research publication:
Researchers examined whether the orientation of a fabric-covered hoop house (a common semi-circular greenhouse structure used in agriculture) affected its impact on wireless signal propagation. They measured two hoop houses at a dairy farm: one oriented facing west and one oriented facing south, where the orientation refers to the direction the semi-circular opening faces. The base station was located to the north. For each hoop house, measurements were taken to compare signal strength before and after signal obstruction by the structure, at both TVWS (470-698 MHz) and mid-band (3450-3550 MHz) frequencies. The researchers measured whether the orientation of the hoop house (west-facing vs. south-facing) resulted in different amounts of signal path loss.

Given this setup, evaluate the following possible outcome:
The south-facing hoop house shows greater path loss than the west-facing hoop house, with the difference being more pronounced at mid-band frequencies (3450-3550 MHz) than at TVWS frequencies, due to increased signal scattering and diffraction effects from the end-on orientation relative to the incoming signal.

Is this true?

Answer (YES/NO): NO